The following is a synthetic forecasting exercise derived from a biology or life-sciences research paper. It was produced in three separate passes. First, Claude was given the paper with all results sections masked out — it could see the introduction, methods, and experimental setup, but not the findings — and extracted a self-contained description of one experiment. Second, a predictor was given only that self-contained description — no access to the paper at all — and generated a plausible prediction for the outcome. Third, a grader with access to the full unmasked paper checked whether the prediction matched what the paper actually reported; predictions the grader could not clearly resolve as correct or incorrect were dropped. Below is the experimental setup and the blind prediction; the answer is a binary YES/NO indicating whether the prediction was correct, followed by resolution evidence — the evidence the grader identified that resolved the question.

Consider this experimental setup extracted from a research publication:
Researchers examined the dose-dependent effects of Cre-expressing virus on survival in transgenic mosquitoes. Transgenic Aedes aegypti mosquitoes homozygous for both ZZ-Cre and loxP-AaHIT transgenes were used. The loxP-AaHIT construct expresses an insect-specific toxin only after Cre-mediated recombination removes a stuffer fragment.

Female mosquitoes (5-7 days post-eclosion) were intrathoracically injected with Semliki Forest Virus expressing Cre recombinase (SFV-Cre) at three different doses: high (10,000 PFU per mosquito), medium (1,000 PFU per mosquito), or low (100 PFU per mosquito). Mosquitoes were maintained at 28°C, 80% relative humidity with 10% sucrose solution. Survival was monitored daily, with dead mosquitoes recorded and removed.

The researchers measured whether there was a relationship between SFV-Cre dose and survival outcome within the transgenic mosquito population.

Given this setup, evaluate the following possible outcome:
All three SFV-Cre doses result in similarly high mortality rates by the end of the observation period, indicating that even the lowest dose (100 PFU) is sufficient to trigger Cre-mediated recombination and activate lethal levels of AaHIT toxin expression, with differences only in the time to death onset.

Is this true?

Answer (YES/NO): NO